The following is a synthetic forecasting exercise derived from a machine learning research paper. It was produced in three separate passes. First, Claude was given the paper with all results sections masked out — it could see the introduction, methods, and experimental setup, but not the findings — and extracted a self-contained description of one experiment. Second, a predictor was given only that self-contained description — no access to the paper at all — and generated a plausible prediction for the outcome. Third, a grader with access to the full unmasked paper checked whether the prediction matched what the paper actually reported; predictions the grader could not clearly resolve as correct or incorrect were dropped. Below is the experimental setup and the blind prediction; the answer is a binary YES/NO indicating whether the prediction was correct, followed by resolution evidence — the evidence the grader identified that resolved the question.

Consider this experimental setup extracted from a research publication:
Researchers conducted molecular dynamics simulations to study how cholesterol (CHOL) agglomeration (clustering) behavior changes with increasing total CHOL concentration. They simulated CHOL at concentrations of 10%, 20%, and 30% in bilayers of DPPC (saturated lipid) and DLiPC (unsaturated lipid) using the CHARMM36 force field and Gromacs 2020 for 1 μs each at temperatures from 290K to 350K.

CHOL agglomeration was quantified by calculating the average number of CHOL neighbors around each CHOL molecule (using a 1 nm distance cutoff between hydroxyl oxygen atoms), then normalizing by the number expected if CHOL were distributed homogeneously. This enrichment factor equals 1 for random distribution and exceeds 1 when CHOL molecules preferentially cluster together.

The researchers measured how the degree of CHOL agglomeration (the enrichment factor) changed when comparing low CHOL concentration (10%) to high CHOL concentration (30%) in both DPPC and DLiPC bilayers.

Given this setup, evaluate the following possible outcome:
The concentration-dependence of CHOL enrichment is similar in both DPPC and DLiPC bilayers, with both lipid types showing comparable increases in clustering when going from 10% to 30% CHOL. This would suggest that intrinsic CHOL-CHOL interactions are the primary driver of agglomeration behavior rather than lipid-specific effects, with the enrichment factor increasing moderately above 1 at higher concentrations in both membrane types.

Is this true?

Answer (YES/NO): NO